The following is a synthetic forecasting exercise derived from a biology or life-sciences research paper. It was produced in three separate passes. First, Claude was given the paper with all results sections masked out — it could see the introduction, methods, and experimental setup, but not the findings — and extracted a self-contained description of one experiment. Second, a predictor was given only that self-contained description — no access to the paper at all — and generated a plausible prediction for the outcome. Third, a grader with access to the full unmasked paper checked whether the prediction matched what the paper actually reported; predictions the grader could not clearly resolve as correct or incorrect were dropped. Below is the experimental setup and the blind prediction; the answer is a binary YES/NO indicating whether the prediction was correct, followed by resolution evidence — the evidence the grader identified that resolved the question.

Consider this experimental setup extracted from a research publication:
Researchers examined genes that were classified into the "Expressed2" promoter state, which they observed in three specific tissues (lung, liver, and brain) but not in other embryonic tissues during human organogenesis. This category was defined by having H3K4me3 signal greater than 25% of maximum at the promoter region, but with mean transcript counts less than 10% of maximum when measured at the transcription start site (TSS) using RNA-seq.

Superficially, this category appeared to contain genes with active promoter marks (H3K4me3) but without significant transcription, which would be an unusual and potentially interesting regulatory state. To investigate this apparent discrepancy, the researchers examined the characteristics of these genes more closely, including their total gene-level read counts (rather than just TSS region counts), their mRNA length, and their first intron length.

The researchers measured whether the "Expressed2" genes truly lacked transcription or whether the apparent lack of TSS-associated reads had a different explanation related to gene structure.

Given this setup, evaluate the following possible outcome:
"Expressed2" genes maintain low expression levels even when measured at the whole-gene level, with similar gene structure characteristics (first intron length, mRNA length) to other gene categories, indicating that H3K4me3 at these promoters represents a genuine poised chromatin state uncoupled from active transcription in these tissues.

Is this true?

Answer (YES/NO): NO